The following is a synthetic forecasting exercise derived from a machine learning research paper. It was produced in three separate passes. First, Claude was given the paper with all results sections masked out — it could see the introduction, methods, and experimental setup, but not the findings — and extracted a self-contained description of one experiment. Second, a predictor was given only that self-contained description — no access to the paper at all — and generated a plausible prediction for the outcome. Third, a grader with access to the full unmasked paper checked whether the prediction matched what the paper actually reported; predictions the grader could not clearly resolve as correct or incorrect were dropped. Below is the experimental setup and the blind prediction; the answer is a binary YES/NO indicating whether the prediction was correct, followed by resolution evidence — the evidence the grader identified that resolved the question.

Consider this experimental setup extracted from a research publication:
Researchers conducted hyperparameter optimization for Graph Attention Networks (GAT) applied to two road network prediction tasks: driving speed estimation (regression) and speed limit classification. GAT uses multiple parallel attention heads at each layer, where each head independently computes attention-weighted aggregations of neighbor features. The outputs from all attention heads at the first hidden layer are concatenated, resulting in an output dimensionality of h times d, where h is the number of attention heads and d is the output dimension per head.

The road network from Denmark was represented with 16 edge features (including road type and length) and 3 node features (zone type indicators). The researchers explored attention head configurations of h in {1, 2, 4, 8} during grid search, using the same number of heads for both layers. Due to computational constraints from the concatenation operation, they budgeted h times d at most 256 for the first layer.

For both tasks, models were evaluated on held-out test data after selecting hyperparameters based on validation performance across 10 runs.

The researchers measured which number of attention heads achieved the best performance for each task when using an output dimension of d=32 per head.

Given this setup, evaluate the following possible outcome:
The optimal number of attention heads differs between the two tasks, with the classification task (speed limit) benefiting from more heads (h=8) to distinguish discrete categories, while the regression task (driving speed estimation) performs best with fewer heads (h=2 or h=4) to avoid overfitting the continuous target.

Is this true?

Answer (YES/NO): NO